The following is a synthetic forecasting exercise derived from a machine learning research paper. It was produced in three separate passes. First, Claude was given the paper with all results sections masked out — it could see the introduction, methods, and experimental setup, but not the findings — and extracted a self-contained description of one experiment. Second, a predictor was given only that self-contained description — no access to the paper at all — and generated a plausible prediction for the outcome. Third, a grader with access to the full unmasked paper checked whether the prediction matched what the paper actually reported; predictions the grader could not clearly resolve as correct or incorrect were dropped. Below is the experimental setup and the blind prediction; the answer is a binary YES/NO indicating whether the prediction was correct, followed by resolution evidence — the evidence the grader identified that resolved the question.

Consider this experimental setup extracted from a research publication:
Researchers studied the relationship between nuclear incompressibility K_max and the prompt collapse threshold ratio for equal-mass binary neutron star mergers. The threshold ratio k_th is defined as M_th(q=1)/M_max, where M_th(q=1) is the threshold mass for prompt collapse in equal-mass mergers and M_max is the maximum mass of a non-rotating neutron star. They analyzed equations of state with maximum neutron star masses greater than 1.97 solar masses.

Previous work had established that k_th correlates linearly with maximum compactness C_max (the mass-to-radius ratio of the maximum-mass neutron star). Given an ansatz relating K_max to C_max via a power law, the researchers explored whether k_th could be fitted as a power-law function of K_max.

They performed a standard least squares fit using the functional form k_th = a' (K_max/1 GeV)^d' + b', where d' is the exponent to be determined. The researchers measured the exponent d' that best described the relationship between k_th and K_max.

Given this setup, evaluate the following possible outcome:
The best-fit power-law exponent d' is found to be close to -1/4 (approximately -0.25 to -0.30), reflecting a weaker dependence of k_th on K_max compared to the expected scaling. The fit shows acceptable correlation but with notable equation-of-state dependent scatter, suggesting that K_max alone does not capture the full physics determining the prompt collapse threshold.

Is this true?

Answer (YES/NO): NO